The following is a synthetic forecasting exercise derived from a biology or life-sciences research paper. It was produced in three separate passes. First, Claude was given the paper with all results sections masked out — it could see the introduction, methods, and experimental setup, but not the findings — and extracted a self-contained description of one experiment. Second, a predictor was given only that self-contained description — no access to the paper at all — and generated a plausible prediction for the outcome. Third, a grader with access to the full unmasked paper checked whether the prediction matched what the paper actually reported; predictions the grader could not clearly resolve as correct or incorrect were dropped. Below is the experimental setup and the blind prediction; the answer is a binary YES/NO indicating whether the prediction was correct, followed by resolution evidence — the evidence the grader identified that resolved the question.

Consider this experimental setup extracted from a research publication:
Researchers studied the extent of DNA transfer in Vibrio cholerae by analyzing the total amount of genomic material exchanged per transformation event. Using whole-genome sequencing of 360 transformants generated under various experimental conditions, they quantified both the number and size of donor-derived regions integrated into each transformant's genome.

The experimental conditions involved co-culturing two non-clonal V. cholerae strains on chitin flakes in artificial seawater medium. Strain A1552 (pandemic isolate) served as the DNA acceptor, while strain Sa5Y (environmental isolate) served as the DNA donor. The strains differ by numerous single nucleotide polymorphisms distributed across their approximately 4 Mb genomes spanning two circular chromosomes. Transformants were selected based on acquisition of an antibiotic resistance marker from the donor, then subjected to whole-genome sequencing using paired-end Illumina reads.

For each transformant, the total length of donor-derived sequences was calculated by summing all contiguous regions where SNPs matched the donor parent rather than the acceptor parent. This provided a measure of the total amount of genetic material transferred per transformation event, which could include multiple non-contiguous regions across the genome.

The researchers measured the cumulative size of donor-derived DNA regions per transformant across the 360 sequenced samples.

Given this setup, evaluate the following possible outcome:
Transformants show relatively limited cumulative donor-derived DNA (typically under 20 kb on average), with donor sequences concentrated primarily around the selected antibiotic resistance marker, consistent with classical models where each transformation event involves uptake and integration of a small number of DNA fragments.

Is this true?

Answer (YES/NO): NO